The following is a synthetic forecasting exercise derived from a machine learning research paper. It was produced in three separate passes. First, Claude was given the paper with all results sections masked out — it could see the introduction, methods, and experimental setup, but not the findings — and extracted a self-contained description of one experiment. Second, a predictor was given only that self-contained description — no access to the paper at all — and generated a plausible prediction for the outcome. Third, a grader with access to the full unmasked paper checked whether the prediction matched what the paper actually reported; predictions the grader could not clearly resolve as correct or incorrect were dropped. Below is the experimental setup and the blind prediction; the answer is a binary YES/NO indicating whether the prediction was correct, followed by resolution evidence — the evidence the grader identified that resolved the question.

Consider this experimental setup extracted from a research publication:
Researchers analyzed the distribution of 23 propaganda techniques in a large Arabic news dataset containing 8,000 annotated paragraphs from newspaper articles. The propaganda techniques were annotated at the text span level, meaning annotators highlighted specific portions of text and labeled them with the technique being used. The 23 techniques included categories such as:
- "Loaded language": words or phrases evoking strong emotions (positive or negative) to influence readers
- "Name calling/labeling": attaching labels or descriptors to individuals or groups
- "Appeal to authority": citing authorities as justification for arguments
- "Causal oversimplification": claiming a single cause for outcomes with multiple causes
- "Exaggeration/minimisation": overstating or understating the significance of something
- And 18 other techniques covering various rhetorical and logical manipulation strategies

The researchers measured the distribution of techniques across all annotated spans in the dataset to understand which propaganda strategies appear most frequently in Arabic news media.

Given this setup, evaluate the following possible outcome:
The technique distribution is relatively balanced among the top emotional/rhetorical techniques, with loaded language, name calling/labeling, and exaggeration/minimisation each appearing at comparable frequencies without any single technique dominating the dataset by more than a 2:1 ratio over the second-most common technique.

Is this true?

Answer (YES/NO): NO